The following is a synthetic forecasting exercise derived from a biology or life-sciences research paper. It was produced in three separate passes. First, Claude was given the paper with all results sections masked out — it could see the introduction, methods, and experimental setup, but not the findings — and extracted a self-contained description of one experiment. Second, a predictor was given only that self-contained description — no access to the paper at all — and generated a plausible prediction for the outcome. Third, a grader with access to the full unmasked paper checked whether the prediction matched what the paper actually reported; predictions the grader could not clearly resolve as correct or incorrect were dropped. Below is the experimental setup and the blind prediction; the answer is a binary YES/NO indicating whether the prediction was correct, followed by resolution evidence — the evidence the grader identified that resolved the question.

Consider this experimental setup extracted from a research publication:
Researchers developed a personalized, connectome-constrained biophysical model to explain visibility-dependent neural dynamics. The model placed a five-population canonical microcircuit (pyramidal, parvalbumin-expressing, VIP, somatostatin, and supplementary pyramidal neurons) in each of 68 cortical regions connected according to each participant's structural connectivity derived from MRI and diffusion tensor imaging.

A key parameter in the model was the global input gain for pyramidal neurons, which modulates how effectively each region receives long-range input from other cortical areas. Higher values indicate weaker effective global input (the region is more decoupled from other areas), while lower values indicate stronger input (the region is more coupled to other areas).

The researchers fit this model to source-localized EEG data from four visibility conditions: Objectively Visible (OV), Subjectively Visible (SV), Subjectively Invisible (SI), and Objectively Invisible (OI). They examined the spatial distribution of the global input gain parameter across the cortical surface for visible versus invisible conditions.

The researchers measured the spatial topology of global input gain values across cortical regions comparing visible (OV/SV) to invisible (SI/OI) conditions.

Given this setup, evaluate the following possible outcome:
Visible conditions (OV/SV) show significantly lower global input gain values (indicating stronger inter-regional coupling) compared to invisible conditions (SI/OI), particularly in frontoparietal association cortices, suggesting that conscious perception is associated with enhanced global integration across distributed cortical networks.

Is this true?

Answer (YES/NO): NO